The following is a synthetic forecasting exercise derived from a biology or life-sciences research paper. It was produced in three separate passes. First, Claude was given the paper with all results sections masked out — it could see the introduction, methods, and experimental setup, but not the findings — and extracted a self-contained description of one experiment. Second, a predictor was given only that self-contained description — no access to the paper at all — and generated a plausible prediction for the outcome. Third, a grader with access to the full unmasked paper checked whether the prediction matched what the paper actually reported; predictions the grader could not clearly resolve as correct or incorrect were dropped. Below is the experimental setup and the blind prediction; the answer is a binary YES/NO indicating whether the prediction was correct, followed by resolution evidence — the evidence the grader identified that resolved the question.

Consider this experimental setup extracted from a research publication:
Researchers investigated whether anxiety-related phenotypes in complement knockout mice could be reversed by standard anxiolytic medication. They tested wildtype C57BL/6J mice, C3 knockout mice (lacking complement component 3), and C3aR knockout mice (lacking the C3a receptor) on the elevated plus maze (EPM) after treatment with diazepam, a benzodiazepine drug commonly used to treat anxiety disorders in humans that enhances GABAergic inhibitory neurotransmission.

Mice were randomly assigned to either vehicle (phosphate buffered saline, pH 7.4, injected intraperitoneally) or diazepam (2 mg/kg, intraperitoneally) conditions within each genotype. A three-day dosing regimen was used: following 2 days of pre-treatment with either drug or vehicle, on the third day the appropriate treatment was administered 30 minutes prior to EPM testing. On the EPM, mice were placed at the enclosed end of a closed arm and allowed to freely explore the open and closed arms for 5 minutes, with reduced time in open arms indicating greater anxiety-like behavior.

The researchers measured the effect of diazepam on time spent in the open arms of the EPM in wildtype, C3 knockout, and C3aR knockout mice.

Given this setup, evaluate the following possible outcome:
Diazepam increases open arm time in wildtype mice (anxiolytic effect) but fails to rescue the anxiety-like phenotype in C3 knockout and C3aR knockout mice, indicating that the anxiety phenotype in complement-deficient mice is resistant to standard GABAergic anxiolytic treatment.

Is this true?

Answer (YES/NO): NO